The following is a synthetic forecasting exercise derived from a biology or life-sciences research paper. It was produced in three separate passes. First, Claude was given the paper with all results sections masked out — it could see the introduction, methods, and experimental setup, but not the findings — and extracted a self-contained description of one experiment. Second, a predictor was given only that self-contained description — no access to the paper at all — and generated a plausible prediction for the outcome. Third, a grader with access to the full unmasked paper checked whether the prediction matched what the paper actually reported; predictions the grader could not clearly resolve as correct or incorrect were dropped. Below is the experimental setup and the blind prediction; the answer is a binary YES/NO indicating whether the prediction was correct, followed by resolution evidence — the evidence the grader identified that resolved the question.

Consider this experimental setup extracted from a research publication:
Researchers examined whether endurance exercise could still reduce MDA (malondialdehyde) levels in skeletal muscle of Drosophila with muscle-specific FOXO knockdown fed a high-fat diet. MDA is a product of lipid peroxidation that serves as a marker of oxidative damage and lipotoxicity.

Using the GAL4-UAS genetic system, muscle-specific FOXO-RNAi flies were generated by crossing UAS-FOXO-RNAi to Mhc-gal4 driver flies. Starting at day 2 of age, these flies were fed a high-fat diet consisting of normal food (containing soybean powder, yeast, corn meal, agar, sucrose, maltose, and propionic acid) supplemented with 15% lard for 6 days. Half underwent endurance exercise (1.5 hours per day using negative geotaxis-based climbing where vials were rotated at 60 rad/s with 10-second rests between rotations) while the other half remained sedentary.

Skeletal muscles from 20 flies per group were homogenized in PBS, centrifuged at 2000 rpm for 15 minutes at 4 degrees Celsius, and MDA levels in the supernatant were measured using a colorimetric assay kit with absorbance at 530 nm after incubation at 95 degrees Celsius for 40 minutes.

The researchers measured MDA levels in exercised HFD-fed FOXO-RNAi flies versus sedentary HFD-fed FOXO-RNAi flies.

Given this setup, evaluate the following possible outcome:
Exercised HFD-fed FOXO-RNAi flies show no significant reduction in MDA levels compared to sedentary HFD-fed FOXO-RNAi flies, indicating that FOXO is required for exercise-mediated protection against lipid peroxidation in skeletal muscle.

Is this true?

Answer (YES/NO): NO